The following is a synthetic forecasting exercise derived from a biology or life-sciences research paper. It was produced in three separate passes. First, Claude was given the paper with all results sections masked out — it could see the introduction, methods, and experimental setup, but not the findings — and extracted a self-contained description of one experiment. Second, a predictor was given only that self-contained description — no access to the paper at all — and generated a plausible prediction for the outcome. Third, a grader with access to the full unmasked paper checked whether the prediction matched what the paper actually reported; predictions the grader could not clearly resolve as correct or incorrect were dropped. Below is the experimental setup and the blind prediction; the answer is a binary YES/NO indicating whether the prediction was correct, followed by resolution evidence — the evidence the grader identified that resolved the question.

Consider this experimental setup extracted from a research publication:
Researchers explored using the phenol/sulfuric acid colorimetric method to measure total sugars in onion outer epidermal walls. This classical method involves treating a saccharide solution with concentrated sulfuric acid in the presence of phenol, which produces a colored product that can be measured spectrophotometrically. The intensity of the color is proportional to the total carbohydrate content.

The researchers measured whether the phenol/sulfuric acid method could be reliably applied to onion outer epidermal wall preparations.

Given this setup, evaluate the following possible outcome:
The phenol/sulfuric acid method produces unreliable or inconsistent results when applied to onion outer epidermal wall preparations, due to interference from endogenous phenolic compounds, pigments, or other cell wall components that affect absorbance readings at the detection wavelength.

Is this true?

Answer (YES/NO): YES